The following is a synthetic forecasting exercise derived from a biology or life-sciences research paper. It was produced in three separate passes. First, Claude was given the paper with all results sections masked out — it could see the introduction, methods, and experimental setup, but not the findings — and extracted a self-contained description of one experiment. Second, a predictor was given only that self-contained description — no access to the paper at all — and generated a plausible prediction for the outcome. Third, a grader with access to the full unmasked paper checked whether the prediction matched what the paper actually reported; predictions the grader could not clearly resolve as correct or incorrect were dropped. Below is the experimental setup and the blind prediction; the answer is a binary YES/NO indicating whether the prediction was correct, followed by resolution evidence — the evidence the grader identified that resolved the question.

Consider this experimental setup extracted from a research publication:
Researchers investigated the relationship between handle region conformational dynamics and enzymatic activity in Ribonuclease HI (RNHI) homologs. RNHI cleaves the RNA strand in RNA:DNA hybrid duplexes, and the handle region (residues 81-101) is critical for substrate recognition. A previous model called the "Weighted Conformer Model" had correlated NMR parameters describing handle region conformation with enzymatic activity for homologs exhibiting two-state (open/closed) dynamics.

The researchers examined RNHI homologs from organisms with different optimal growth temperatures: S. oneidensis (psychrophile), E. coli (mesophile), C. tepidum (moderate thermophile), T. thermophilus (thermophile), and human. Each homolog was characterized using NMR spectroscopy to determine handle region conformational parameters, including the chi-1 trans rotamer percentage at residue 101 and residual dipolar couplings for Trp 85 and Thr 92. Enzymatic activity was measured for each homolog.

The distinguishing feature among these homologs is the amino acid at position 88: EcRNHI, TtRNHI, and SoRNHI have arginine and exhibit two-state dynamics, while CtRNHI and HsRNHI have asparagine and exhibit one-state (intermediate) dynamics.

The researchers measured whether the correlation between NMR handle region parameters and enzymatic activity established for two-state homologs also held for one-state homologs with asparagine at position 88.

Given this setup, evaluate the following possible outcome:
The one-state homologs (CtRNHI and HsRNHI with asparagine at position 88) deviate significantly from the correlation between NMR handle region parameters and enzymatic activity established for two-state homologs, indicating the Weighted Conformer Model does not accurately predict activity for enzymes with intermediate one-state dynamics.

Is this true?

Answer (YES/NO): YES